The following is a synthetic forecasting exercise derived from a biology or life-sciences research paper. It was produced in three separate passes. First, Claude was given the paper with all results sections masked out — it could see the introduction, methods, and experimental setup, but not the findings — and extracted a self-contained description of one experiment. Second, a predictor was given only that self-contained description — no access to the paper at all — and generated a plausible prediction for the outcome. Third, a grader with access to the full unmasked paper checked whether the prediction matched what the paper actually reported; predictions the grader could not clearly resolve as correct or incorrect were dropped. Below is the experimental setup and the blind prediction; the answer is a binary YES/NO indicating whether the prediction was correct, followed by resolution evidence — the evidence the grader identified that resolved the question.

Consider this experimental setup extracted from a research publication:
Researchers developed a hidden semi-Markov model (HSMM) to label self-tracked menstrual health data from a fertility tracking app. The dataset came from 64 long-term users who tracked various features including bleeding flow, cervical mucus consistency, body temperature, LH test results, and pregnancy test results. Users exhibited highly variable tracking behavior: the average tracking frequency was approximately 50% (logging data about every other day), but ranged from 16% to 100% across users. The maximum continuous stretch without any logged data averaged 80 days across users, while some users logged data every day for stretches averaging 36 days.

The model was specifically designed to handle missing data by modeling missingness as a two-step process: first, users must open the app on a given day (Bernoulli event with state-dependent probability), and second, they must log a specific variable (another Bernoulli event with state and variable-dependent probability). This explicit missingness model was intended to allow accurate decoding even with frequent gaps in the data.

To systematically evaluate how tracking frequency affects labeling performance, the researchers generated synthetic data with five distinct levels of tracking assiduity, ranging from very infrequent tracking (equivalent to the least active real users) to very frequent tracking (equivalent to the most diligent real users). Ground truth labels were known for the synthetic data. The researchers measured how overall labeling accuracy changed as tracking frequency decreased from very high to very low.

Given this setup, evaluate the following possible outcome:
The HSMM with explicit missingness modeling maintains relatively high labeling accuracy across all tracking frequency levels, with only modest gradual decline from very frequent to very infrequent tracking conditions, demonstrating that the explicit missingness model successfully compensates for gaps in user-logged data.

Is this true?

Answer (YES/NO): NO